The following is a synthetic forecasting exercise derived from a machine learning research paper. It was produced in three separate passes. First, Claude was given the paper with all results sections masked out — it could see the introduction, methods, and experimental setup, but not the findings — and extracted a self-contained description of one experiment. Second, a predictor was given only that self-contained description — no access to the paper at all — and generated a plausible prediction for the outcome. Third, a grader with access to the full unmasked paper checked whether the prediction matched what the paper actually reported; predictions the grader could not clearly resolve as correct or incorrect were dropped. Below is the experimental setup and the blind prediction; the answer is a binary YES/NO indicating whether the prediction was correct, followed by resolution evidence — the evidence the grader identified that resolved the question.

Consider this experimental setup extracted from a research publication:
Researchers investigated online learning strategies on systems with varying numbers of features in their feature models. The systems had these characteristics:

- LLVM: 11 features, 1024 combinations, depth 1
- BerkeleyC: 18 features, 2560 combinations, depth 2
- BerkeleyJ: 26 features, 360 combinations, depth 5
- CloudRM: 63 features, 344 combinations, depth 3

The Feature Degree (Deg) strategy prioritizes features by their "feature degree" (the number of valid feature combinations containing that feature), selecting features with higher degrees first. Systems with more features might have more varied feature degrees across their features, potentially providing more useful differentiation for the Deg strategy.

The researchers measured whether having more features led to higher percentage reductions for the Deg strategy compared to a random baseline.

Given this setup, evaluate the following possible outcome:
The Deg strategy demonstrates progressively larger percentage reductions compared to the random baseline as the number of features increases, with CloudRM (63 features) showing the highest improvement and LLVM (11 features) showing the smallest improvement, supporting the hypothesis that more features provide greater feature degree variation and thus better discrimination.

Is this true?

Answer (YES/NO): NO